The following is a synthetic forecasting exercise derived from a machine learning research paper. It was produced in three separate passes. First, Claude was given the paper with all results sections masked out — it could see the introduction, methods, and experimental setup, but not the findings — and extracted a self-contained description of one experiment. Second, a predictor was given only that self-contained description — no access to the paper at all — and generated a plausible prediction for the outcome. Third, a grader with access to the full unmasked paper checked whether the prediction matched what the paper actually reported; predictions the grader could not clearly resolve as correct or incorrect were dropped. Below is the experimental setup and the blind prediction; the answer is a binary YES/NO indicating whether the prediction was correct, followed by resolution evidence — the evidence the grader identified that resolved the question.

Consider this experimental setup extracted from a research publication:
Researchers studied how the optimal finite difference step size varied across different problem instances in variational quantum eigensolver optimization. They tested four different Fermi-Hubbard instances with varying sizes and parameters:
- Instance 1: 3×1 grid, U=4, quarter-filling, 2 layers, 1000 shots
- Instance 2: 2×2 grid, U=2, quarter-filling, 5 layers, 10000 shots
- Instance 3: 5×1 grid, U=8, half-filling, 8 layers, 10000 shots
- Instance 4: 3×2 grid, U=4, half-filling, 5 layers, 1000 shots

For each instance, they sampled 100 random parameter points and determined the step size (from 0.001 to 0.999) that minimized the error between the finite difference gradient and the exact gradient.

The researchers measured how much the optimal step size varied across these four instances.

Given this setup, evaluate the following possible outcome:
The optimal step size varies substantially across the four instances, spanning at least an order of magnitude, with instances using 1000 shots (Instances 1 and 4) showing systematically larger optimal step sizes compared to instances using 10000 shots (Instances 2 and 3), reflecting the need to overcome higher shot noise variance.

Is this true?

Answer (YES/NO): NO